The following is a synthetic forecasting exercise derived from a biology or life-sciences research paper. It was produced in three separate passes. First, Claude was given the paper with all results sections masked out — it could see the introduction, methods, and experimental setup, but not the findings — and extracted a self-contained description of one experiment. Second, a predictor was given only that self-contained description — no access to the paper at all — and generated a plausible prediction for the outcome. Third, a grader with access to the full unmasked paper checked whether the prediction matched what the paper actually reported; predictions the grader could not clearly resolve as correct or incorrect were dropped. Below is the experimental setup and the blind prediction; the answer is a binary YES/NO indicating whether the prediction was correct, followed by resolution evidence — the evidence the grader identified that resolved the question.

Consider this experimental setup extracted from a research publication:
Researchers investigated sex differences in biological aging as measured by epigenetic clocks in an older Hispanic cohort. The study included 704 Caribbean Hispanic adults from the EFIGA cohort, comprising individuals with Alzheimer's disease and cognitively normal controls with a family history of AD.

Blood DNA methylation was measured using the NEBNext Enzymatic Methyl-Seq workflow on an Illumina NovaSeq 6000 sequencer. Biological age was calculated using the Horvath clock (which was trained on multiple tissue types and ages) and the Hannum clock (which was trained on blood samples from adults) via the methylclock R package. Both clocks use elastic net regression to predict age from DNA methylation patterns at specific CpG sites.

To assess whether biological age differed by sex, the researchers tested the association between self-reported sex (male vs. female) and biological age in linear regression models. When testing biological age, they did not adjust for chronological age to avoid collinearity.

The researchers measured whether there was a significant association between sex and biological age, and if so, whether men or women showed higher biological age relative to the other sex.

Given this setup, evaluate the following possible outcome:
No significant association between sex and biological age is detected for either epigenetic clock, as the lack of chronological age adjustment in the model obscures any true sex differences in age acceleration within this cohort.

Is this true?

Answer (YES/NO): NO